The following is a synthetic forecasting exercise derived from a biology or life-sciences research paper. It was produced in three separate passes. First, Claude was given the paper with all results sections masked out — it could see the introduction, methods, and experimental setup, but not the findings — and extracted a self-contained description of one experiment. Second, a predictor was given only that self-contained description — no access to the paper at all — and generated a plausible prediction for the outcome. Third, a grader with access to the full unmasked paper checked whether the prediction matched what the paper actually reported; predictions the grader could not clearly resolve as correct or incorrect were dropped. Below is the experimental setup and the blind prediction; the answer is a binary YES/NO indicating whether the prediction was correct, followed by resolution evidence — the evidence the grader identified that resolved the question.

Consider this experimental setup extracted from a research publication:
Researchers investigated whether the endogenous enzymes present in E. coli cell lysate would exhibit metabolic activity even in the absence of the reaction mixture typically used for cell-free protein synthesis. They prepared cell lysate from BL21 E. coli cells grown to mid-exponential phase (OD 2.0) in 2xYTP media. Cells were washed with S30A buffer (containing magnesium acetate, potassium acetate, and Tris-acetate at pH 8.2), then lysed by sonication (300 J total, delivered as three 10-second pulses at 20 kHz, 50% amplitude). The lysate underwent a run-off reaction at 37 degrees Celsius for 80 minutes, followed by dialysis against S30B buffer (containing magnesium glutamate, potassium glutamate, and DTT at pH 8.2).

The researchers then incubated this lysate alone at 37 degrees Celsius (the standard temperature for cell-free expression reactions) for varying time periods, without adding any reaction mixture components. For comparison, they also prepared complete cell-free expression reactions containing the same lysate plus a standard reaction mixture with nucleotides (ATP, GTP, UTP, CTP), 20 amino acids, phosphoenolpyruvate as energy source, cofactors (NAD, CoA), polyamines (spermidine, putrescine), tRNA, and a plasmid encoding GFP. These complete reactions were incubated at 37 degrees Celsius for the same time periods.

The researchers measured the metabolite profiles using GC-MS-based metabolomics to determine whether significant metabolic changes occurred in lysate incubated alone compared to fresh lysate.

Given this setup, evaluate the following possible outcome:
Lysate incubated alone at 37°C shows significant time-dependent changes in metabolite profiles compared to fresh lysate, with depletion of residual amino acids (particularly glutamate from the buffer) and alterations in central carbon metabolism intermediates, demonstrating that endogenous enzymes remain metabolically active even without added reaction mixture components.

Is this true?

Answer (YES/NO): NO